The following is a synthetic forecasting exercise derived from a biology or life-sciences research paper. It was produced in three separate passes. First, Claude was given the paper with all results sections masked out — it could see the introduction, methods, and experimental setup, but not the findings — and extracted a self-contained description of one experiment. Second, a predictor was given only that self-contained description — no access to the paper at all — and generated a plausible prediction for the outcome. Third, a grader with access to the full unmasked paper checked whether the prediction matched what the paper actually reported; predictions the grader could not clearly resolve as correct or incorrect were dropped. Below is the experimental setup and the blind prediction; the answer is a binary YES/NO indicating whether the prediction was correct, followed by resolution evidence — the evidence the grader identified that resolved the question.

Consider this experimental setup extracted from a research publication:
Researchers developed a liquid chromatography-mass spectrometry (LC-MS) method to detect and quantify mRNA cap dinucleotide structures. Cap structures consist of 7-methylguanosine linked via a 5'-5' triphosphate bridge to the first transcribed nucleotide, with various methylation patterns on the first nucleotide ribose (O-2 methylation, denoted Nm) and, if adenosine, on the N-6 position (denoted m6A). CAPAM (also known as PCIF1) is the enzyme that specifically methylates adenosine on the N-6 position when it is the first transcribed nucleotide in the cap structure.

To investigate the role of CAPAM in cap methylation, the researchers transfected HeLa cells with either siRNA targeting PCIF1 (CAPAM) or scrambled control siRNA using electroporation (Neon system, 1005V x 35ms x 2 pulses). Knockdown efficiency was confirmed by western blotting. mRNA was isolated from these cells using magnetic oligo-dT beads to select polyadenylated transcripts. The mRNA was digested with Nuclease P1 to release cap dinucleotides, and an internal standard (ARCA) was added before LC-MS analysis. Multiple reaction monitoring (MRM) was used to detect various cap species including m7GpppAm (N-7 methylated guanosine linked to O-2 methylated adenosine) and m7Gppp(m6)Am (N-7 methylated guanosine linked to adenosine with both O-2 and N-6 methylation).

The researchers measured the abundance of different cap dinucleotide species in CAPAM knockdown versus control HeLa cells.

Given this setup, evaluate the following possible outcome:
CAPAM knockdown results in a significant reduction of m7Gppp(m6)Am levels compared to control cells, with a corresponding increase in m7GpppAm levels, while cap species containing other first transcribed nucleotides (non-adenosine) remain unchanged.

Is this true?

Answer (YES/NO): YES